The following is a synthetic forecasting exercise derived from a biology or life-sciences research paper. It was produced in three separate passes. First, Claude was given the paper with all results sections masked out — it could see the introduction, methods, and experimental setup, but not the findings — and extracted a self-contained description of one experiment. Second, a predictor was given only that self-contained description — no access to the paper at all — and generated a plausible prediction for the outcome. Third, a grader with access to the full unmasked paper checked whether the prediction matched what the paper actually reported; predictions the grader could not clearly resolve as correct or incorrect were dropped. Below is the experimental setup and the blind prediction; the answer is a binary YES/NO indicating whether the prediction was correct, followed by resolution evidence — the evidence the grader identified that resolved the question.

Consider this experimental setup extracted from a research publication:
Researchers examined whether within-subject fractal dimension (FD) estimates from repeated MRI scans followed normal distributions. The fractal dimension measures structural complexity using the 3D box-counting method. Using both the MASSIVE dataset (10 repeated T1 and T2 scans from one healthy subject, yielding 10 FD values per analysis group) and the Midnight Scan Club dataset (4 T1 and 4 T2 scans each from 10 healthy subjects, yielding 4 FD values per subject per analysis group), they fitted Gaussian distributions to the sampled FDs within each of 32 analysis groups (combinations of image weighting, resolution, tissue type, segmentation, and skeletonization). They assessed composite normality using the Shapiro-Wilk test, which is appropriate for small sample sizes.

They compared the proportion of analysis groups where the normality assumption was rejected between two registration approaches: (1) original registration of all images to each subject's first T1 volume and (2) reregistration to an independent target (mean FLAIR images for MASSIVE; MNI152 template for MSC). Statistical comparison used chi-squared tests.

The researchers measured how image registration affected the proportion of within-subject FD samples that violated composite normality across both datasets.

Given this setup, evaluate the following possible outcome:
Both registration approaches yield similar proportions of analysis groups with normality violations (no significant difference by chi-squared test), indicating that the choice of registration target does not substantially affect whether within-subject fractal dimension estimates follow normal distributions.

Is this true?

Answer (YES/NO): NO